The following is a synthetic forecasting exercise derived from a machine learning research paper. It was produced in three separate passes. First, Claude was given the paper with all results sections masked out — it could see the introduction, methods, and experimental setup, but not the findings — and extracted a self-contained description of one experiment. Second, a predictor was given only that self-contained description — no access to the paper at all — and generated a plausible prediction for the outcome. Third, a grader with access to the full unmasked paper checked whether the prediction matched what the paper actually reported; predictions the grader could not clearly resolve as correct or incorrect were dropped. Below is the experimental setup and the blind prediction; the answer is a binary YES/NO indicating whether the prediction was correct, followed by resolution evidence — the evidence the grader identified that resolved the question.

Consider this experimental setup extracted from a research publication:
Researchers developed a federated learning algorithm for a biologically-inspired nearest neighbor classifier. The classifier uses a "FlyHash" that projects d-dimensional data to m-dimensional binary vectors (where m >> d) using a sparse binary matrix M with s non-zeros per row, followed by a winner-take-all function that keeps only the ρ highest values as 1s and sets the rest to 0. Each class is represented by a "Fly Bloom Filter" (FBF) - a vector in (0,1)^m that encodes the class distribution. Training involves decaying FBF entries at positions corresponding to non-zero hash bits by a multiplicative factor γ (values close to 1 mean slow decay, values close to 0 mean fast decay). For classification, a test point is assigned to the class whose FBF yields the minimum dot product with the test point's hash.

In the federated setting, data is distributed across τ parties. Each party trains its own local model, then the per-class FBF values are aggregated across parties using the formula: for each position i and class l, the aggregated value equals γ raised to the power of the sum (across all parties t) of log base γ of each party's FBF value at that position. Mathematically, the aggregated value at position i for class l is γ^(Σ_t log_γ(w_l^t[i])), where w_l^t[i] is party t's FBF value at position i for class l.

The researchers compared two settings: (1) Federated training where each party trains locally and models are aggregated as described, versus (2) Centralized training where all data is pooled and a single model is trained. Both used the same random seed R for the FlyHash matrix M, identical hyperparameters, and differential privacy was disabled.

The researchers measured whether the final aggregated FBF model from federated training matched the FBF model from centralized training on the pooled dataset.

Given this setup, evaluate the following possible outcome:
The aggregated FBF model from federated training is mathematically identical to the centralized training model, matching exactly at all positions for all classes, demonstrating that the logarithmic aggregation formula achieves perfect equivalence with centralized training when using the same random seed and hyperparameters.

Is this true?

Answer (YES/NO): YES